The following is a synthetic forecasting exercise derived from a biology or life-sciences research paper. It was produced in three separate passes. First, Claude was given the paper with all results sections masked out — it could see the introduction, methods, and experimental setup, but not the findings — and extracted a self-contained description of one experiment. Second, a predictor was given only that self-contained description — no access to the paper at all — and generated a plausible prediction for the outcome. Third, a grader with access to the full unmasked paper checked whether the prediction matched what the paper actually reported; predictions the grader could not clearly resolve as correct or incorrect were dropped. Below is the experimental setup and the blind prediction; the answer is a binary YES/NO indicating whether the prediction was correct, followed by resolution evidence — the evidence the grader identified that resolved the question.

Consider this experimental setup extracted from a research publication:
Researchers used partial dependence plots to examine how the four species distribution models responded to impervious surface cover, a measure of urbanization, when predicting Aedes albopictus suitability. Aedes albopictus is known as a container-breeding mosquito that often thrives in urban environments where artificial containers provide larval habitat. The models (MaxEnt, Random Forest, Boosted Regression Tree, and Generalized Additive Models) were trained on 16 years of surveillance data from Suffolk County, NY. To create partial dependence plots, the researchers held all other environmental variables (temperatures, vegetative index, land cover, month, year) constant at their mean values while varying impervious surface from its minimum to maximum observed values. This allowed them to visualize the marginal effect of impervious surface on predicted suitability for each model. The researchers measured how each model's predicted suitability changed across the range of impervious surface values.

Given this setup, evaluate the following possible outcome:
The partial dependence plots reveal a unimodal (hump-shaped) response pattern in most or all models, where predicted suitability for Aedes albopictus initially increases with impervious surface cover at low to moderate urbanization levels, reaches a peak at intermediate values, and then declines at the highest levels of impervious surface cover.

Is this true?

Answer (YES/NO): NO